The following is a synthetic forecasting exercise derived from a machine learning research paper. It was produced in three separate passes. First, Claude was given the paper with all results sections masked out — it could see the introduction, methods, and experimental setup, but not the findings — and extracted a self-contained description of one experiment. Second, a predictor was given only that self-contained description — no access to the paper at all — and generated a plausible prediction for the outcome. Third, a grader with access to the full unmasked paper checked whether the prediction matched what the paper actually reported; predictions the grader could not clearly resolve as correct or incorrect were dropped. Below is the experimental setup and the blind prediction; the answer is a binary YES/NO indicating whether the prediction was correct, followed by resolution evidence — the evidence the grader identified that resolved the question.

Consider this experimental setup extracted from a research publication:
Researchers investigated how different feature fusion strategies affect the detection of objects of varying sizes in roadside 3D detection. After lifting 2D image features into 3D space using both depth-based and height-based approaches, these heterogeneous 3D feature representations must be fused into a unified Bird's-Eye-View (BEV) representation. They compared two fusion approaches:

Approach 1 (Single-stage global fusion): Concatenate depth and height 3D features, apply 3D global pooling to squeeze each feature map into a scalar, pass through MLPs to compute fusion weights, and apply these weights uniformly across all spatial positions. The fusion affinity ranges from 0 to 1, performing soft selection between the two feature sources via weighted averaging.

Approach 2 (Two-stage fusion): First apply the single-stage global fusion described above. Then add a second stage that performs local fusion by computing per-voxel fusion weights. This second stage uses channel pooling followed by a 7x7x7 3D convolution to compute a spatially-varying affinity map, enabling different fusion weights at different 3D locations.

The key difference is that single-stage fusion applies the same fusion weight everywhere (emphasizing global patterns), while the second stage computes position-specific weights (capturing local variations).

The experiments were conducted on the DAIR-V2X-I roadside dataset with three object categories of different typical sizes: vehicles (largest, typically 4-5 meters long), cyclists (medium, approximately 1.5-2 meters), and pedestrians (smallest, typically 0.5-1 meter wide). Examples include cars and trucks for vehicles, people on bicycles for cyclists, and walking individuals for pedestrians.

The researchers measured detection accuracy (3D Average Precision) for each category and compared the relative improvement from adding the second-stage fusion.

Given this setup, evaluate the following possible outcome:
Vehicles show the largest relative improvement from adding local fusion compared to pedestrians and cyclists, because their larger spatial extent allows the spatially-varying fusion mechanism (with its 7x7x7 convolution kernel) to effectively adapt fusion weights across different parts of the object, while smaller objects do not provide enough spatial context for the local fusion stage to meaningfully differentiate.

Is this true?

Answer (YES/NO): NO